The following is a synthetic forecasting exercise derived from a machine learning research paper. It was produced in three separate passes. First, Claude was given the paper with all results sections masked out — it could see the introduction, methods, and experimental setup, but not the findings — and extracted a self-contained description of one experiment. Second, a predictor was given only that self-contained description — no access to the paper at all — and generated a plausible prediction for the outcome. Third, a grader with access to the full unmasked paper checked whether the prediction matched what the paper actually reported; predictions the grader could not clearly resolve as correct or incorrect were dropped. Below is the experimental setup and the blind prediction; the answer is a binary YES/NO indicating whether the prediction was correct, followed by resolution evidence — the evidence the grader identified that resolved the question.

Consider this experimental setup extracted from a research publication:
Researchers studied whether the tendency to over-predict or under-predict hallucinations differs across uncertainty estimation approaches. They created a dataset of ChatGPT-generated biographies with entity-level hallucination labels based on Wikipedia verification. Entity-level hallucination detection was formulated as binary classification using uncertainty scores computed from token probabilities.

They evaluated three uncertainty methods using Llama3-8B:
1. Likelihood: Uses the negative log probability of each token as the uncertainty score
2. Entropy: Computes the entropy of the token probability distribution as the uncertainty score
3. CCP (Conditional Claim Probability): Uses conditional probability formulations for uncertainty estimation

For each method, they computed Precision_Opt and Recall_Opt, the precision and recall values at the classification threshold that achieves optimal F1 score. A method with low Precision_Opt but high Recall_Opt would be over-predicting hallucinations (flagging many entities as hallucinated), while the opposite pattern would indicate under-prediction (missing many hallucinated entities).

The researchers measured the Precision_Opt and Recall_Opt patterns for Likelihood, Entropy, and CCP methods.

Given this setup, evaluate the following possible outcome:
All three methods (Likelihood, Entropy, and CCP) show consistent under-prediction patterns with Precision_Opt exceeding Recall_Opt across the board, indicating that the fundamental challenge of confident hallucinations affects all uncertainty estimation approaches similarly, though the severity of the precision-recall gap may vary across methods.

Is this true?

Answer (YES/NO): NO